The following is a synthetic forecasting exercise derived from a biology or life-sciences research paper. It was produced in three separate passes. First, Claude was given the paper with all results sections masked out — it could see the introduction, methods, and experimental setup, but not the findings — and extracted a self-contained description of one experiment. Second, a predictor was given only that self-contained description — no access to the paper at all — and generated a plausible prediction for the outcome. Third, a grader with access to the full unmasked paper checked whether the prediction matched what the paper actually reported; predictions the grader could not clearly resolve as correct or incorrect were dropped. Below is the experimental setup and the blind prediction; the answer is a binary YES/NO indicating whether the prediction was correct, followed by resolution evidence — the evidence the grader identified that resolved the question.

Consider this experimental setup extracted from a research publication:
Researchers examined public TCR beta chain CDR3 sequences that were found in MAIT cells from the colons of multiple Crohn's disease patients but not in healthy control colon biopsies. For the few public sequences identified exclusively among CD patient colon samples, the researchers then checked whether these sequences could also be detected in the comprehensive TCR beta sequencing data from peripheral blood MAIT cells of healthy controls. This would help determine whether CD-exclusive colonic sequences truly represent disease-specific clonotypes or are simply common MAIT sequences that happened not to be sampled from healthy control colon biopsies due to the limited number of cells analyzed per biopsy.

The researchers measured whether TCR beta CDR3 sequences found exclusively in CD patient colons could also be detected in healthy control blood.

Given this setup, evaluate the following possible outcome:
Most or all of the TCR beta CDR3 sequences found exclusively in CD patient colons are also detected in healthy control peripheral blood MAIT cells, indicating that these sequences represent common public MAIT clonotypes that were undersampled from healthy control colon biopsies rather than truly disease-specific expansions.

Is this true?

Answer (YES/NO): NO